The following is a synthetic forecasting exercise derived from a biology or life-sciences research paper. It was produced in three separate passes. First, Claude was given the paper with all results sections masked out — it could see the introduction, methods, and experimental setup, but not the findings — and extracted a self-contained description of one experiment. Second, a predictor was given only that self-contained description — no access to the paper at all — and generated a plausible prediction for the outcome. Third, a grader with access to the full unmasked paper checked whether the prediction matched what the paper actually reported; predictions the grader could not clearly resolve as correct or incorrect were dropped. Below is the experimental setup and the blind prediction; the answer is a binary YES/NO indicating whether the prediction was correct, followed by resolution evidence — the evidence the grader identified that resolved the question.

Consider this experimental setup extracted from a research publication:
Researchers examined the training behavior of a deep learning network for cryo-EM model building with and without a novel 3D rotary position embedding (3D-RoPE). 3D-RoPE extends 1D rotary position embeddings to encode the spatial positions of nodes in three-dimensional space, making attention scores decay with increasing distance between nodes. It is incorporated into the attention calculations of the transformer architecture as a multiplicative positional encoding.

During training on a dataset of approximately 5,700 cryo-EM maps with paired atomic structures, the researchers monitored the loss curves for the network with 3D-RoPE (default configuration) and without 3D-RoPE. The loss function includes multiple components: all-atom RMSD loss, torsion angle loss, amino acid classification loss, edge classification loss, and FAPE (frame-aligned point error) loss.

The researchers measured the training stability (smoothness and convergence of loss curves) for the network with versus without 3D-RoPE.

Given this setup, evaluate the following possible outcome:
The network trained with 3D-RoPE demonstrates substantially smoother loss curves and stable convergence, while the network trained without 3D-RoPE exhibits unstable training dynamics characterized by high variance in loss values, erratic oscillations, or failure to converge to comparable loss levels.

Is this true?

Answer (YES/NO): YES